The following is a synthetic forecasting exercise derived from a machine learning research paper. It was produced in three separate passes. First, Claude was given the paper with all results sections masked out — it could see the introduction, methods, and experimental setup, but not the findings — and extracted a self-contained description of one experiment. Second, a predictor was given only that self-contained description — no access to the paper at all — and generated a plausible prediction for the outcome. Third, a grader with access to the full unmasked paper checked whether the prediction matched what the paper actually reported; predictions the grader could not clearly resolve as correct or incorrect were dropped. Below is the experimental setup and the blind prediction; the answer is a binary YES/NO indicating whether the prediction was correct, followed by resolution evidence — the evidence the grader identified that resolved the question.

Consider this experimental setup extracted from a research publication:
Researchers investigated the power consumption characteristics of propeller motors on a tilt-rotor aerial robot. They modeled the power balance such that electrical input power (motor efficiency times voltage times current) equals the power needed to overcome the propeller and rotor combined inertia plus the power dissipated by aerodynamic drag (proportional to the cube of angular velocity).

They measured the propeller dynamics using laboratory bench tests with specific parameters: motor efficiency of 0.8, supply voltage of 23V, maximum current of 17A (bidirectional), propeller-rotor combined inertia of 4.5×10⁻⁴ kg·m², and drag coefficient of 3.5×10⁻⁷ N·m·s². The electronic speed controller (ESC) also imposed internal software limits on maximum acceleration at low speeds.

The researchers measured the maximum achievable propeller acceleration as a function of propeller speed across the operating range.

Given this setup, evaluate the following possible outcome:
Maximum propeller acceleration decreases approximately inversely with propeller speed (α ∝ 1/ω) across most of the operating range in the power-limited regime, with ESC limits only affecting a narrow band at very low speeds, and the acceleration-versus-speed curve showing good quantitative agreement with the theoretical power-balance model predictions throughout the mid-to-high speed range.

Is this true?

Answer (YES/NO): NO